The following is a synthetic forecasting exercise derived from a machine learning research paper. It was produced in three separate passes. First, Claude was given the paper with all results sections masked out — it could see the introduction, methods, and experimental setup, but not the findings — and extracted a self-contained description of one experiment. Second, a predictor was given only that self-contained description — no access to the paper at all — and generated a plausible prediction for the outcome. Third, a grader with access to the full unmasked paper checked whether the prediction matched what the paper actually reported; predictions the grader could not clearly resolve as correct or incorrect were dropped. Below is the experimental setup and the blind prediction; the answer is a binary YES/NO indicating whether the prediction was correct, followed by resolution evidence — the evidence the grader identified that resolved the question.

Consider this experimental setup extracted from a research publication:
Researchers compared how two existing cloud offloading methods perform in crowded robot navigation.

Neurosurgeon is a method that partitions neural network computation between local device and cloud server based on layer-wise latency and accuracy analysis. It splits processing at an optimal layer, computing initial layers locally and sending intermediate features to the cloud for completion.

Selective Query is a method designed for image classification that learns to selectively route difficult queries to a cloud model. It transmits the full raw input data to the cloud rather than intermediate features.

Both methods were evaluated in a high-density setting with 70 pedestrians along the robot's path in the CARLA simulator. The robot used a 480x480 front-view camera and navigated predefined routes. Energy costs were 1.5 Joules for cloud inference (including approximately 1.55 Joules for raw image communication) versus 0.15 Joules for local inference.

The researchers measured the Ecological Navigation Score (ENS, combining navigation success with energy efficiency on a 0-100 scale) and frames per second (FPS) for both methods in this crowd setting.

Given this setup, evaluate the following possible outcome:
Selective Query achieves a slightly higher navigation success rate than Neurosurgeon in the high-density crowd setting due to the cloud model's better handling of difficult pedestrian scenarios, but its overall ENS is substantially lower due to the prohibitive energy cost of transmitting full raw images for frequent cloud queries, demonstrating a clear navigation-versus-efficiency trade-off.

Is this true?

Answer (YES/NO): NO